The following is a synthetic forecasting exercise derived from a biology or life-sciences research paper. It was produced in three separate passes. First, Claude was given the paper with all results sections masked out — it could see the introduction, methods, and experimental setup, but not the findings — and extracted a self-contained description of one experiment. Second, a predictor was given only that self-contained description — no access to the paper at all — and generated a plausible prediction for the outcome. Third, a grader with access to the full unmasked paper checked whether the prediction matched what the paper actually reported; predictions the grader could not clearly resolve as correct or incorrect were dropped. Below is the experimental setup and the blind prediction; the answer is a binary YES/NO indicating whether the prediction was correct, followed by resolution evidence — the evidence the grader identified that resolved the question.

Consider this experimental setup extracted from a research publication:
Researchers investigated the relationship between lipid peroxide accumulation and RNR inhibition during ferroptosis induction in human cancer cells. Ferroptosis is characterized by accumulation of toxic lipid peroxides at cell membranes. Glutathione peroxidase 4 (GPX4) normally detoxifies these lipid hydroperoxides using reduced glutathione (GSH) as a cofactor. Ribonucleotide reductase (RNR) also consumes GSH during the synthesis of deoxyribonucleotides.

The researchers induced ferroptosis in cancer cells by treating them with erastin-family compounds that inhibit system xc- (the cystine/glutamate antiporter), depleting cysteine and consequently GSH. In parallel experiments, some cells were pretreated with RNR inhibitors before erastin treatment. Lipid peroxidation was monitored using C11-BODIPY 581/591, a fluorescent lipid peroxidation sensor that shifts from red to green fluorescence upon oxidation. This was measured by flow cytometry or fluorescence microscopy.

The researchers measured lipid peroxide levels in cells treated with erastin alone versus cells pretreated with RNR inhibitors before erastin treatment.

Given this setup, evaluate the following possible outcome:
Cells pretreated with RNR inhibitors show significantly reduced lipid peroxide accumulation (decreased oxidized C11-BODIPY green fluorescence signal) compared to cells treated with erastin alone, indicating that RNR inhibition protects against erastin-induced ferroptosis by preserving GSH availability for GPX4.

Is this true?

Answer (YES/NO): YES